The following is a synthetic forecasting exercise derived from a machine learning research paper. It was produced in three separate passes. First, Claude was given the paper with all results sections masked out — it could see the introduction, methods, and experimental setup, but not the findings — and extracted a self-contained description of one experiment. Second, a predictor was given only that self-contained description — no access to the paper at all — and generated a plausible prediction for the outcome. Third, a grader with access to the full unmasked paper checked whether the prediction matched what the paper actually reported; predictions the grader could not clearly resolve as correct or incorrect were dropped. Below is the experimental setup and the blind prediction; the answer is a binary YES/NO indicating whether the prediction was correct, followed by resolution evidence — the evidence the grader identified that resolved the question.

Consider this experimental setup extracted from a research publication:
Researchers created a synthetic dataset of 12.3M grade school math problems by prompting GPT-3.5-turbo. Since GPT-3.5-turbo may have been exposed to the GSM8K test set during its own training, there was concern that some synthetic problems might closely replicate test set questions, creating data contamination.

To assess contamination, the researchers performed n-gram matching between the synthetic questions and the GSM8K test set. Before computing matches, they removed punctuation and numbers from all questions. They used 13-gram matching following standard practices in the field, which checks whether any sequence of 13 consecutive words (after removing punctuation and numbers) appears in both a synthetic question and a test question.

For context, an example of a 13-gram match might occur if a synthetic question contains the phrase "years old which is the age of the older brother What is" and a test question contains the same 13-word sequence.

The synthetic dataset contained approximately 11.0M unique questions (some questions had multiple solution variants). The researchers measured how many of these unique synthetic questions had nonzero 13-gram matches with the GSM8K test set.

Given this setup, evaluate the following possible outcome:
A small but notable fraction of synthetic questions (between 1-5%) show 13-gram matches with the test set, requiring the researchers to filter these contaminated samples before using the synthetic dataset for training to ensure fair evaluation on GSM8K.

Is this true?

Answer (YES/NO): NO